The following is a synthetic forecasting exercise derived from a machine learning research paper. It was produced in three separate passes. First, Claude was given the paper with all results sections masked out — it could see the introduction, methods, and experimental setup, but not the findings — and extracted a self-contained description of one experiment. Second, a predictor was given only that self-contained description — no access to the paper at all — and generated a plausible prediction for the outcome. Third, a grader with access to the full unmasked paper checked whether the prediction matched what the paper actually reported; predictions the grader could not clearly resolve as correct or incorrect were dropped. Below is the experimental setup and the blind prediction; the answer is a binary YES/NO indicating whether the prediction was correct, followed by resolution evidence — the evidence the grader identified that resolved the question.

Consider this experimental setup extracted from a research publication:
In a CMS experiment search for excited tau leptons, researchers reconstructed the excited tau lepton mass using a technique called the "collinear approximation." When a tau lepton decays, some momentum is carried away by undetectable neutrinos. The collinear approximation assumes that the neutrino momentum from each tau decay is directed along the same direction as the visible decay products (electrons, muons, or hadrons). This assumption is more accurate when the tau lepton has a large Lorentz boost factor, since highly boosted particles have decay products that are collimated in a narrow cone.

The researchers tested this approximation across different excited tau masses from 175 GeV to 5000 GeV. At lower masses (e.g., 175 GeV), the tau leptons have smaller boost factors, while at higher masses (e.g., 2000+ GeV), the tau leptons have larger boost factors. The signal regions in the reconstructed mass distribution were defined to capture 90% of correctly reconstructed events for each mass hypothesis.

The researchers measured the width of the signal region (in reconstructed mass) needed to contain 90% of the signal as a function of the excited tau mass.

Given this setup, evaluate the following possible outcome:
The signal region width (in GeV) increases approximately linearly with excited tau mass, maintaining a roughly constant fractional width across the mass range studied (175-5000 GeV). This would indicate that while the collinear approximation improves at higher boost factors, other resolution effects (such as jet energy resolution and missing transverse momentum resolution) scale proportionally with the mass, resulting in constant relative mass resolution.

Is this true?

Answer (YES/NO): NO